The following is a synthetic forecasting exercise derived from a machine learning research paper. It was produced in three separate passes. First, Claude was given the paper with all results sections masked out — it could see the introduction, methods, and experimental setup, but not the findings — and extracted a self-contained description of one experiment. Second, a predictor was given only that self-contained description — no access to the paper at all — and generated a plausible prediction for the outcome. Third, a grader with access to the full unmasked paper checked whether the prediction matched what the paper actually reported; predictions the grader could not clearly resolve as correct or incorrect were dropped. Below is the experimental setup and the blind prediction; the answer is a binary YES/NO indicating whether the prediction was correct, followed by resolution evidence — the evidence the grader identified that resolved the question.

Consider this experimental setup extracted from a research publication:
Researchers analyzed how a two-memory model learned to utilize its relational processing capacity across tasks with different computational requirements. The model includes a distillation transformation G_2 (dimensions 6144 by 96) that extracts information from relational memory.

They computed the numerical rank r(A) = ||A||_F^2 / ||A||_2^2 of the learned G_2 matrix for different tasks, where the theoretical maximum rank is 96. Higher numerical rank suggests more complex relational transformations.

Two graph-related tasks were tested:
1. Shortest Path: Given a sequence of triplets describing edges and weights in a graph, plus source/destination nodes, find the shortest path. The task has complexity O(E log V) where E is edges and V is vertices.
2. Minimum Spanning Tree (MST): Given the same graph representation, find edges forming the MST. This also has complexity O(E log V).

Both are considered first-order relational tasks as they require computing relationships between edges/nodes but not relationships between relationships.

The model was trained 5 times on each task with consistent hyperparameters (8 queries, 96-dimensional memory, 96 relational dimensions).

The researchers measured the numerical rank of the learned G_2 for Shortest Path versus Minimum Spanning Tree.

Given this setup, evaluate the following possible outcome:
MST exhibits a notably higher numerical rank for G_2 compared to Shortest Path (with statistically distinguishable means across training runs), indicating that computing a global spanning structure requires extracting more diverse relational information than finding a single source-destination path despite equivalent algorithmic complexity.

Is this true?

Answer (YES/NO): NO